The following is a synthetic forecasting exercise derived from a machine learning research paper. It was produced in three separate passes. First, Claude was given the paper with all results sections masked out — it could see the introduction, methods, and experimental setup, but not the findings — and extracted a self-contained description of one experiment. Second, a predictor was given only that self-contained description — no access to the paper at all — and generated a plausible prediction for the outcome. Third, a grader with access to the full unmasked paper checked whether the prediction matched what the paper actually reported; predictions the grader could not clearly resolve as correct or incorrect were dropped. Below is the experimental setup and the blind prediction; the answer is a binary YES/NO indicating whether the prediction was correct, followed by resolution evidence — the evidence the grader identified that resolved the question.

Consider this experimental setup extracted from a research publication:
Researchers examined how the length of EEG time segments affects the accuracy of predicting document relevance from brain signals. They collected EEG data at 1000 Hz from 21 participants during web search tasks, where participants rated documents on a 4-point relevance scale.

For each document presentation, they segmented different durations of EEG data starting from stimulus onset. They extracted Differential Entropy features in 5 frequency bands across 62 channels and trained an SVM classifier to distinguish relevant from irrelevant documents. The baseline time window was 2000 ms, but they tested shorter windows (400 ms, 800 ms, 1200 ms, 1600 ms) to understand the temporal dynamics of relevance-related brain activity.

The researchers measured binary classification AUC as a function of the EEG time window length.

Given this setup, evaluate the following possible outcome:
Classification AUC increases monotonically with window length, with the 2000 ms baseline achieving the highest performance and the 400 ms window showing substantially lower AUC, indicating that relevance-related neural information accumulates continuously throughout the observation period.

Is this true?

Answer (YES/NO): NO